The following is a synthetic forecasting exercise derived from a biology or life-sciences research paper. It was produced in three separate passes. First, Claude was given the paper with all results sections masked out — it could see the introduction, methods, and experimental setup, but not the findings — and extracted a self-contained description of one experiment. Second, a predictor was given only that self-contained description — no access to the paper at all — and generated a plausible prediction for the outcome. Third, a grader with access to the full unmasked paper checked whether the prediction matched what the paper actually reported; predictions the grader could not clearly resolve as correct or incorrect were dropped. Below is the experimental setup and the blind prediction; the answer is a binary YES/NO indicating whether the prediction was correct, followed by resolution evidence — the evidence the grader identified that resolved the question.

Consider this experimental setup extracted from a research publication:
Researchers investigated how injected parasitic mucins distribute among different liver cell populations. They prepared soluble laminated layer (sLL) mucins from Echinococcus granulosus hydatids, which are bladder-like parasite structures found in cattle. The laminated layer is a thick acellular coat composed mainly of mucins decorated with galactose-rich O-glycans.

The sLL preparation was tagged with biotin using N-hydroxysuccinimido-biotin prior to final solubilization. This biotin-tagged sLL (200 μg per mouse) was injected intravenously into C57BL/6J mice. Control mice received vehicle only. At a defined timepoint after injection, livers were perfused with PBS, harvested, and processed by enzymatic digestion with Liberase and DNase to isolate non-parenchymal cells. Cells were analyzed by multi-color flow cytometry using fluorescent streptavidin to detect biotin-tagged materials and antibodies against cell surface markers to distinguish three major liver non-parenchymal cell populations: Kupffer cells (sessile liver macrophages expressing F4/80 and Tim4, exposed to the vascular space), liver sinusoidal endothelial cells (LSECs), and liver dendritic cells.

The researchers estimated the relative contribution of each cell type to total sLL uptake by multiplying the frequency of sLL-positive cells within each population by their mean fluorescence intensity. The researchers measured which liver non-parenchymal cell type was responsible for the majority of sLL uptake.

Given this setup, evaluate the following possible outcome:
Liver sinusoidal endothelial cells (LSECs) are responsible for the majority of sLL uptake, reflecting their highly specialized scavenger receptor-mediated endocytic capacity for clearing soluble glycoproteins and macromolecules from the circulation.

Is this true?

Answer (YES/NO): NO